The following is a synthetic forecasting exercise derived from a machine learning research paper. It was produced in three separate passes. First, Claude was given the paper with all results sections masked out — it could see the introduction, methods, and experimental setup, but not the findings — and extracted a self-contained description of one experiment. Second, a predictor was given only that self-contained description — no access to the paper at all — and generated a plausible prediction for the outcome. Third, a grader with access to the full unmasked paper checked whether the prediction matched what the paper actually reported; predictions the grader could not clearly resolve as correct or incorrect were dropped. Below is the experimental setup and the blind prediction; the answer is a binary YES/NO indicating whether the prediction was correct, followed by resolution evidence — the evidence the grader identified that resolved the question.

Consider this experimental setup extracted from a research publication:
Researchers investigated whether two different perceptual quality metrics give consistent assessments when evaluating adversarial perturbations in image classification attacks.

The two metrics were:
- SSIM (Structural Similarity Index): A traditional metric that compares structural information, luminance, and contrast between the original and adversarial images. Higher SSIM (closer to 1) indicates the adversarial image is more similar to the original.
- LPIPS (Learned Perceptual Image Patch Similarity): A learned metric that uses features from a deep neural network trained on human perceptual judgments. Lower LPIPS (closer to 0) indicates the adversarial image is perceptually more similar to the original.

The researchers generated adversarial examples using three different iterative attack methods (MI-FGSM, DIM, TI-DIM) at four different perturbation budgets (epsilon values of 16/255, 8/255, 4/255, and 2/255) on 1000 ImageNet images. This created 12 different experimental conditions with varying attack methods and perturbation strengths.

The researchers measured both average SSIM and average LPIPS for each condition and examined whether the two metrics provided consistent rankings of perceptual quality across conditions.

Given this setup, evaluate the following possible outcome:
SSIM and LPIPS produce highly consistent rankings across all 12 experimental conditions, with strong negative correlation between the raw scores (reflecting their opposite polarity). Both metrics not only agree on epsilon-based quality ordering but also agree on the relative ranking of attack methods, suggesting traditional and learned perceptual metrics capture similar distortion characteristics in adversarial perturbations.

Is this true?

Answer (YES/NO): NO